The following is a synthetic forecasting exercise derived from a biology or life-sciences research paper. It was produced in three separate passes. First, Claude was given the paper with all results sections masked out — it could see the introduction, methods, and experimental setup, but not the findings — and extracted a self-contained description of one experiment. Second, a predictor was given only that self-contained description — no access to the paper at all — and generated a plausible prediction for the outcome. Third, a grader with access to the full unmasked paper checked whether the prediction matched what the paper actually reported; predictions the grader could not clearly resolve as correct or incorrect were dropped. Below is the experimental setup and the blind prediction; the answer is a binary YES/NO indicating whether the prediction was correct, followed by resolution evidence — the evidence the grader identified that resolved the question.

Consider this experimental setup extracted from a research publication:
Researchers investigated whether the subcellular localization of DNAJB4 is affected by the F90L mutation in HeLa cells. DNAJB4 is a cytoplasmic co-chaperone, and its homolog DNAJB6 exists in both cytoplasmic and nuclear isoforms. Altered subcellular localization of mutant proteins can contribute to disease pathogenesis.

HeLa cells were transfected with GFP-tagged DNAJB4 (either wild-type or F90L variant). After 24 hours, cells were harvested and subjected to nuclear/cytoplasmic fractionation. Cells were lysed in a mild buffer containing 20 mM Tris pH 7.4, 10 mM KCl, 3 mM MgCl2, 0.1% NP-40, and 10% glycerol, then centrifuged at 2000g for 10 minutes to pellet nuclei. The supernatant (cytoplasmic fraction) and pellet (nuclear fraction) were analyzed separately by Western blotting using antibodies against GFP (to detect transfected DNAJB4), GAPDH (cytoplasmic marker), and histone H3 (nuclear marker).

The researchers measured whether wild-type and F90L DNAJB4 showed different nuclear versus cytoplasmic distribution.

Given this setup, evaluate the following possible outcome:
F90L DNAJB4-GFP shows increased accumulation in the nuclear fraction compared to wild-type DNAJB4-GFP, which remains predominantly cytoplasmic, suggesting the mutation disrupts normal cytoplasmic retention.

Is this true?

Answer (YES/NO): NO